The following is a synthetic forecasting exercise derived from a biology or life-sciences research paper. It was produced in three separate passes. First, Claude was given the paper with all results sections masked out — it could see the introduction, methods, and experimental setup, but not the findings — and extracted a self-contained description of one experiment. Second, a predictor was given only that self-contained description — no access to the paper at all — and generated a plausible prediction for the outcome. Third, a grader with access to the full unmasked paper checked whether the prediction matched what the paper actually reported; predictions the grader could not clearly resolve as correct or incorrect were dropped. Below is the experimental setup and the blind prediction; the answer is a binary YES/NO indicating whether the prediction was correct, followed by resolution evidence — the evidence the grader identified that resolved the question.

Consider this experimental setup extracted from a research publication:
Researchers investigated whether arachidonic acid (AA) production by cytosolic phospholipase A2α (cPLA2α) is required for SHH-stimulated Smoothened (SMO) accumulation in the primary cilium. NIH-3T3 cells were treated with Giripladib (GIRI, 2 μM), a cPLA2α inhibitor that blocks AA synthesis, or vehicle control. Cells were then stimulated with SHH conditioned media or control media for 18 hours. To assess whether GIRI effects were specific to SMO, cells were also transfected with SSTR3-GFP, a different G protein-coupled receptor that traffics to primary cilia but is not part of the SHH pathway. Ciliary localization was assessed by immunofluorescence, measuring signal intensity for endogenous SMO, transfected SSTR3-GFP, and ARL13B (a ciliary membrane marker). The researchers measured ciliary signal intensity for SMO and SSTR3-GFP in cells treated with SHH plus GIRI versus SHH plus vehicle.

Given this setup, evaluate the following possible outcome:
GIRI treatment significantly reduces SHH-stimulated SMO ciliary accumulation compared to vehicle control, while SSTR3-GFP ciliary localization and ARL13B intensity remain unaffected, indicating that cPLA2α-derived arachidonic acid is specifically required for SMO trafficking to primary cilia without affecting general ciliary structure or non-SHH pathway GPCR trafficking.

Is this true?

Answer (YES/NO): YES